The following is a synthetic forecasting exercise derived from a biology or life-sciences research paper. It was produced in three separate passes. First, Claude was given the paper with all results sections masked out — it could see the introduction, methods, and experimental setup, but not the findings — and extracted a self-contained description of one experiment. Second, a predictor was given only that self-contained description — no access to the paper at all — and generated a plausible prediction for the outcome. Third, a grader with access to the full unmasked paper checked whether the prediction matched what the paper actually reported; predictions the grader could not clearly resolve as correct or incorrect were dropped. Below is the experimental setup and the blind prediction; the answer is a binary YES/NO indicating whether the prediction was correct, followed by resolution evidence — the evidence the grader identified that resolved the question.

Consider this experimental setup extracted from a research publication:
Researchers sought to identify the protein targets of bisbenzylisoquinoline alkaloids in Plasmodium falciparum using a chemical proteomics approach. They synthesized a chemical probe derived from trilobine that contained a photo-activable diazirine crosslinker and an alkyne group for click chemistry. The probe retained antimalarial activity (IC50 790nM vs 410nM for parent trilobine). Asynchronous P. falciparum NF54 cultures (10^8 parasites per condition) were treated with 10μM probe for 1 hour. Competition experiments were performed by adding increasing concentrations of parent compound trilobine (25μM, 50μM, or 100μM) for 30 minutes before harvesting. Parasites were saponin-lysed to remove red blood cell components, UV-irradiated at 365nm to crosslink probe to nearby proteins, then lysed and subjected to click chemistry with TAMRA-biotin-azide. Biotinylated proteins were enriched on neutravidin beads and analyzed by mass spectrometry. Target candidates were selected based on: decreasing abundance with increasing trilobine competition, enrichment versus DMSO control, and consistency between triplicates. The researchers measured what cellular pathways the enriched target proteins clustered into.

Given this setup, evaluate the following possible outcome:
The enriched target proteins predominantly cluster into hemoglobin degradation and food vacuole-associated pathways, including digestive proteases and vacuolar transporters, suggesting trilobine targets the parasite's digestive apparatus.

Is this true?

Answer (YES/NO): NO